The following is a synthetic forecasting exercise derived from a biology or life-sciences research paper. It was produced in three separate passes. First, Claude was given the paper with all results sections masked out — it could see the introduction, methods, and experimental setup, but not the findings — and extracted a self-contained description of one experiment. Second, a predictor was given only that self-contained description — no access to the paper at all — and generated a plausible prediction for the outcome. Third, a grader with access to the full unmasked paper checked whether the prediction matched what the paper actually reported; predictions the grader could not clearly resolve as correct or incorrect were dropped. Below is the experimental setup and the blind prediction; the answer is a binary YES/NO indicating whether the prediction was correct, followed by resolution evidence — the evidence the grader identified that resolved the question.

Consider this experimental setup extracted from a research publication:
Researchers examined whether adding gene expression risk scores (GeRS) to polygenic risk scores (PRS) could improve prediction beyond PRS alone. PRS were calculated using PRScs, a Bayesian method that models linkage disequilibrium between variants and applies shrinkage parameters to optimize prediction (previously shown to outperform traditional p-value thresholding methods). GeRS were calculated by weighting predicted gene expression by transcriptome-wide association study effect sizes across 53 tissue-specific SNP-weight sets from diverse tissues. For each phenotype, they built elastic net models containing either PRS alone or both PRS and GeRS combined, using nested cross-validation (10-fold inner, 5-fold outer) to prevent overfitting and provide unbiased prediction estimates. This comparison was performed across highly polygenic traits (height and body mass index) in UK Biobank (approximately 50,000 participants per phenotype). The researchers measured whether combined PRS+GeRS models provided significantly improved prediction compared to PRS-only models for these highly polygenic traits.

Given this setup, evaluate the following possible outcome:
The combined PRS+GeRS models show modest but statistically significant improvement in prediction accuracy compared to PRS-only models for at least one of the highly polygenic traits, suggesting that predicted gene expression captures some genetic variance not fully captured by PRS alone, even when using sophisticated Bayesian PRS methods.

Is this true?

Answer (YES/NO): YES